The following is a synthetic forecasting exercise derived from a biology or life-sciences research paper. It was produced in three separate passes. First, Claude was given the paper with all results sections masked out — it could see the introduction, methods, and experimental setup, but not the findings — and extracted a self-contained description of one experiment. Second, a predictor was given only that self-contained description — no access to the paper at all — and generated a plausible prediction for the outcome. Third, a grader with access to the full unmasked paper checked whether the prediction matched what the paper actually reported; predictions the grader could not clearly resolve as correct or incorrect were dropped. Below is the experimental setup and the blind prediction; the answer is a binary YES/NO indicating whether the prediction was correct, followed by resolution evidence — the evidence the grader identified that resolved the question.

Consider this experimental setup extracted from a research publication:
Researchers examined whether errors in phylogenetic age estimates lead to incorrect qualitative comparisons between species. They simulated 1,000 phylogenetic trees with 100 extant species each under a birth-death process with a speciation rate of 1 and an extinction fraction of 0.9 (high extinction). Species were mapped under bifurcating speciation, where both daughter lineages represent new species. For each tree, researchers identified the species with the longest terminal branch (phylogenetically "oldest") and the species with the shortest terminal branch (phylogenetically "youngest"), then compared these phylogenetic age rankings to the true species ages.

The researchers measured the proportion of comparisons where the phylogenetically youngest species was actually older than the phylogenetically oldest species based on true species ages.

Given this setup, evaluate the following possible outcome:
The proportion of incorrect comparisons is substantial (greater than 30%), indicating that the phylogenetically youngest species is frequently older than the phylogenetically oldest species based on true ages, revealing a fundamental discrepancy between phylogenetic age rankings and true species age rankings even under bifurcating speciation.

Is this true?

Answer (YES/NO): NO